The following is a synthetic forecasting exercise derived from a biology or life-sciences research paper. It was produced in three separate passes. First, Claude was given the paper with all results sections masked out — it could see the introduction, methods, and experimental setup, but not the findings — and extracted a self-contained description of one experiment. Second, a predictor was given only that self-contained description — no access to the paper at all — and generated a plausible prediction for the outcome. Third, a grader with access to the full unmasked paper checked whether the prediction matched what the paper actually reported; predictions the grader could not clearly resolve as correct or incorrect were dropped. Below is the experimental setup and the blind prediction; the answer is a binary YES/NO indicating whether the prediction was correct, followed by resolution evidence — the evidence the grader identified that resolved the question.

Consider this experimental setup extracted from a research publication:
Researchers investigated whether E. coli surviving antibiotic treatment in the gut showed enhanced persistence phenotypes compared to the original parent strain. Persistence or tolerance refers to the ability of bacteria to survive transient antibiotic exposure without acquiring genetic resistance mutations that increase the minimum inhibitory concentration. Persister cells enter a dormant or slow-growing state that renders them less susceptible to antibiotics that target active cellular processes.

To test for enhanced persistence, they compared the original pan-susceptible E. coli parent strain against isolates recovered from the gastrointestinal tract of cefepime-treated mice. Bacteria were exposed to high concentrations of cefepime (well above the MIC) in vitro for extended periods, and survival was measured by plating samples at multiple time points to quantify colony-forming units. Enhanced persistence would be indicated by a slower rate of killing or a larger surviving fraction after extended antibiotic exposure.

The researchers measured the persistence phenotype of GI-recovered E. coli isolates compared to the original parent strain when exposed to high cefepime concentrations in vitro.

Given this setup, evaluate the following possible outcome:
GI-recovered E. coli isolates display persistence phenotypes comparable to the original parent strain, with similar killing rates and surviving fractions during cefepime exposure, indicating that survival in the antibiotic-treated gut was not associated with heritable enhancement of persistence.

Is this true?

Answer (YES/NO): NO